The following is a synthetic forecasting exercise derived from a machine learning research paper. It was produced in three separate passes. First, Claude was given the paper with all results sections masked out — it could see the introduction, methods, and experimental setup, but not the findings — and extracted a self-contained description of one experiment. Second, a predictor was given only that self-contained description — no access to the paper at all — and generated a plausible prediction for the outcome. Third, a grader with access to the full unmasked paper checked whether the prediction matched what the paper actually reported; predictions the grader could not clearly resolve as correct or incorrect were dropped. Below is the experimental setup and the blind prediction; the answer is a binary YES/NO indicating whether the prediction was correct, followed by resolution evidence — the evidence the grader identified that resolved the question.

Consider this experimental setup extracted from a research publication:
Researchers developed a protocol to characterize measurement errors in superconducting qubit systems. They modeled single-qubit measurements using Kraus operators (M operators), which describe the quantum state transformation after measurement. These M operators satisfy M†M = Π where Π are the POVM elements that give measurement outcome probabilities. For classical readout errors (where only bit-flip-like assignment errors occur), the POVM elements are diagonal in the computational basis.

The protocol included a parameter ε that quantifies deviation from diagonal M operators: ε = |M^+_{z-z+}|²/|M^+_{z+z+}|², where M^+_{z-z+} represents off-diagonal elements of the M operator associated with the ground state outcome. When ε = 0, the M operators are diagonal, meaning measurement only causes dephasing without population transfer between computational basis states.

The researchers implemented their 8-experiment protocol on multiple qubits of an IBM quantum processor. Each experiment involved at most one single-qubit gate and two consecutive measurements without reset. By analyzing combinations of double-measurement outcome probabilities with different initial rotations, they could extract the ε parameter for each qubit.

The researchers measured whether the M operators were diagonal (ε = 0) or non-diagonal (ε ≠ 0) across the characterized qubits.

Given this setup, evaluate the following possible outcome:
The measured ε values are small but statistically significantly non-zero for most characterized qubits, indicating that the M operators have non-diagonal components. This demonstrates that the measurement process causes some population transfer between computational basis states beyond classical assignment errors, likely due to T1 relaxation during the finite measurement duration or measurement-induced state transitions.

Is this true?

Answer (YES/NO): NO